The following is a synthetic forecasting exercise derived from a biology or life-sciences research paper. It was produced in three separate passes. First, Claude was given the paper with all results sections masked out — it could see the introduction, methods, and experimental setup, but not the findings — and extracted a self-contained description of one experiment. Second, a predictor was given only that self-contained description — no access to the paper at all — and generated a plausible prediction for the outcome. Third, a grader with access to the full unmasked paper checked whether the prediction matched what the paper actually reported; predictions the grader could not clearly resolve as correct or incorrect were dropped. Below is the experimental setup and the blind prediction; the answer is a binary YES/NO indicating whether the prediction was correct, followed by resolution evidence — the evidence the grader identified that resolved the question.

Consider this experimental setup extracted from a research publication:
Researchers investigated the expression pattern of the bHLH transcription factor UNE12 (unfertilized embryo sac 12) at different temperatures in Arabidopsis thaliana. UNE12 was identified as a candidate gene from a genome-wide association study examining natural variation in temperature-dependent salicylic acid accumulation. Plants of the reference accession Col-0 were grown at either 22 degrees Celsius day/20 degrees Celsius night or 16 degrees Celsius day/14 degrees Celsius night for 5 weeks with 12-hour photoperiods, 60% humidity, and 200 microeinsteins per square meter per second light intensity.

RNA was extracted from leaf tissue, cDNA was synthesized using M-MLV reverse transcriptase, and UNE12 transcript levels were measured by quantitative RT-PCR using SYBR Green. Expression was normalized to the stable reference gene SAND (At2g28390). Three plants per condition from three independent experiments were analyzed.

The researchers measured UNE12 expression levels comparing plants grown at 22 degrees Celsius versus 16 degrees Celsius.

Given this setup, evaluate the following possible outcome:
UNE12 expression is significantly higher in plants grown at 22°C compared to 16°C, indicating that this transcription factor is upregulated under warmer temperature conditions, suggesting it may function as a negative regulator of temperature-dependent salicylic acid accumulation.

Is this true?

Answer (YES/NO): YES